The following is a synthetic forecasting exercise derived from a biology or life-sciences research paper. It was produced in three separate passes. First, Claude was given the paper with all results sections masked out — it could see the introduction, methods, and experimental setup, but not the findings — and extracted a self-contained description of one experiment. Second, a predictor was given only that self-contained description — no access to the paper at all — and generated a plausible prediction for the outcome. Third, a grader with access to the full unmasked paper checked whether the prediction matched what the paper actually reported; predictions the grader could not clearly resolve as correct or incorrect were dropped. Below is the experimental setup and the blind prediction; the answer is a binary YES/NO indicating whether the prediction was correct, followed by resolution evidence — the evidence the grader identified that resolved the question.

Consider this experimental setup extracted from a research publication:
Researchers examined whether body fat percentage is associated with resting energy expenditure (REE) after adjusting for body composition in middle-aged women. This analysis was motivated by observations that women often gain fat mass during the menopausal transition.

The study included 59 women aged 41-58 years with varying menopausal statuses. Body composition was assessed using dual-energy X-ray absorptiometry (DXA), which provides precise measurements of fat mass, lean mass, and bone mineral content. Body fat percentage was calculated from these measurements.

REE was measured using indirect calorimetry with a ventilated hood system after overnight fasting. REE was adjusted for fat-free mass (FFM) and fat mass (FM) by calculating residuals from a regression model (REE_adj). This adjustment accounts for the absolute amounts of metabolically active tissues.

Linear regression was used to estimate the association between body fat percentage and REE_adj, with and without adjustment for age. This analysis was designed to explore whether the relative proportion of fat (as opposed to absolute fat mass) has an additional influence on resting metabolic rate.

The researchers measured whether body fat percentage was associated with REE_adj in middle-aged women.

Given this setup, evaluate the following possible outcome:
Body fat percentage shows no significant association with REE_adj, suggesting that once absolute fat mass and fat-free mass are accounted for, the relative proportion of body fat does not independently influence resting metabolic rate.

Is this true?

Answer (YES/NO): NO